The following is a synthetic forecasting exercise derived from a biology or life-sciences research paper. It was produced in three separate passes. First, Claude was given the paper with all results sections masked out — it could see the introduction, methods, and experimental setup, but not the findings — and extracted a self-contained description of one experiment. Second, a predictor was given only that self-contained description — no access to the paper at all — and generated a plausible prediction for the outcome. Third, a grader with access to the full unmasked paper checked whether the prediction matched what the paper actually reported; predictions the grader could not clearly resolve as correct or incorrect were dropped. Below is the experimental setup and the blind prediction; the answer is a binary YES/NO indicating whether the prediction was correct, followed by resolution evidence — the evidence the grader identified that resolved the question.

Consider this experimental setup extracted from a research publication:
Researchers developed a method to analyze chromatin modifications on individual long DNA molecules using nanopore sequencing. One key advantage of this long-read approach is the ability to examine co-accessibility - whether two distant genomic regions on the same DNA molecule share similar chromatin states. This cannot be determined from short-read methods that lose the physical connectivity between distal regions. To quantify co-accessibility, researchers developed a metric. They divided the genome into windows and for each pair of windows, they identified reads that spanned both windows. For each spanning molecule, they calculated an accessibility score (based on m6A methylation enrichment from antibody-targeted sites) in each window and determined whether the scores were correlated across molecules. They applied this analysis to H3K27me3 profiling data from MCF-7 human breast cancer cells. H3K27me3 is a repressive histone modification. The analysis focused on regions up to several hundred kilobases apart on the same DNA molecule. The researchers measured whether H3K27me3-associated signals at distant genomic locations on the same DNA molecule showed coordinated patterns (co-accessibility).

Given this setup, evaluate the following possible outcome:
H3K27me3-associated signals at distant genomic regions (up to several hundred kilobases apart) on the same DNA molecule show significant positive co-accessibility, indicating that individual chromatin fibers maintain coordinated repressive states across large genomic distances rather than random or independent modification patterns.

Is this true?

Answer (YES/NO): NO